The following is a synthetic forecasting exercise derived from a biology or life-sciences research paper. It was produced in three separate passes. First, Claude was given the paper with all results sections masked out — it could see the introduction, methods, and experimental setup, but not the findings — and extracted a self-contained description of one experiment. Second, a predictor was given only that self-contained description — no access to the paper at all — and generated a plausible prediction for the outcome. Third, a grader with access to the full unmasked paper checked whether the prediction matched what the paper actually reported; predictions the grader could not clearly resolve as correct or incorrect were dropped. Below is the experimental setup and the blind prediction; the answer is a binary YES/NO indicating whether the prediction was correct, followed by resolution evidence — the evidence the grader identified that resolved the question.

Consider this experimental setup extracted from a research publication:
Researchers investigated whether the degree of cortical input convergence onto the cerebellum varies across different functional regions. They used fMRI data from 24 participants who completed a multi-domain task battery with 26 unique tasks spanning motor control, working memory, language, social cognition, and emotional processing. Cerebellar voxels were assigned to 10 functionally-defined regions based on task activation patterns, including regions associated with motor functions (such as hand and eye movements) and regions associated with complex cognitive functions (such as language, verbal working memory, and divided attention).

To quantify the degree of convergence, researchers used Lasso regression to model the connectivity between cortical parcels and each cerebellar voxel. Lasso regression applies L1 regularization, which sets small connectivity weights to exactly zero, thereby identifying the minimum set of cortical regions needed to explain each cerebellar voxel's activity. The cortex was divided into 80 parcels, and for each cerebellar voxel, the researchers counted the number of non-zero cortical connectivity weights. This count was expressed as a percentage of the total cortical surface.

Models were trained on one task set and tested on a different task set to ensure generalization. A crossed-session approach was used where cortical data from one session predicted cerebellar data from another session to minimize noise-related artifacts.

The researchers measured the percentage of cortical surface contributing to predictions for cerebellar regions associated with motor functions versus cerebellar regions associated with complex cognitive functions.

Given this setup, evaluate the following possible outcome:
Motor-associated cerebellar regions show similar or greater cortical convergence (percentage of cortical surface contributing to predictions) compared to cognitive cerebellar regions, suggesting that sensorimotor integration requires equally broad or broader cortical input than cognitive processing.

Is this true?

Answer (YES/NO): NO